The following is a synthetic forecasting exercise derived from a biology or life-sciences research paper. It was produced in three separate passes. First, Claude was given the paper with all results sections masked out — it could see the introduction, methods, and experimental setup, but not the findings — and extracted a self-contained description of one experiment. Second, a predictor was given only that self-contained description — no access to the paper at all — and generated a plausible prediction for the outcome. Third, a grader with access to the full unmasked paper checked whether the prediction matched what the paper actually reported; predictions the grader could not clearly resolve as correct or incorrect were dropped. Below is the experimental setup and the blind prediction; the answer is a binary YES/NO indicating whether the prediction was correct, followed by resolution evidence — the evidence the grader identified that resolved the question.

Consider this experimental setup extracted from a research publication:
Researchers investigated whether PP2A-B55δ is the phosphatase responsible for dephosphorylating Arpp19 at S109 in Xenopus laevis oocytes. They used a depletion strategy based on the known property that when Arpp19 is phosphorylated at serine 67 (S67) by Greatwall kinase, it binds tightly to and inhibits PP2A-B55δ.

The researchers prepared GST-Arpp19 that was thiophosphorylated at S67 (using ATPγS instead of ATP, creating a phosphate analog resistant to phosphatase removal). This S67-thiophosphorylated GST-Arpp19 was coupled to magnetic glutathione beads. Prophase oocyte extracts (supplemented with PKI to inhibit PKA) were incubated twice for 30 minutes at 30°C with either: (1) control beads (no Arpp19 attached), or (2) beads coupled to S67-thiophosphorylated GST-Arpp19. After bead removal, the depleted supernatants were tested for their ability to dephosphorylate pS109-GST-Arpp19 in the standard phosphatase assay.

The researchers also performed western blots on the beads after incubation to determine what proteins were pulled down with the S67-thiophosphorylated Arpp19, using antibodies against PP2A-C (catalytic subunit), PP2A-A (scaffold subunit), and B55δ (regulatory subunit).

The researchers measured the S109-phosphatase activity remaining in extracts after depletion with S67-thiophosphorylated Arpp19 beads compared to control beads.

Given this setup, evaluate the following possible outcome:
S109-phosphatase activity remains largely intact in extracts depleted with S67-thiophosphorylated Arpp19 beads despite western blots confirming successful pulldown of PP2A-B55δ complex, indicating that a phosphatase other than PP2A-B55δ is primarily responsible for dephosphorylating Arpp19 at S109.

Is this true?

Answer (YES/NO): NO